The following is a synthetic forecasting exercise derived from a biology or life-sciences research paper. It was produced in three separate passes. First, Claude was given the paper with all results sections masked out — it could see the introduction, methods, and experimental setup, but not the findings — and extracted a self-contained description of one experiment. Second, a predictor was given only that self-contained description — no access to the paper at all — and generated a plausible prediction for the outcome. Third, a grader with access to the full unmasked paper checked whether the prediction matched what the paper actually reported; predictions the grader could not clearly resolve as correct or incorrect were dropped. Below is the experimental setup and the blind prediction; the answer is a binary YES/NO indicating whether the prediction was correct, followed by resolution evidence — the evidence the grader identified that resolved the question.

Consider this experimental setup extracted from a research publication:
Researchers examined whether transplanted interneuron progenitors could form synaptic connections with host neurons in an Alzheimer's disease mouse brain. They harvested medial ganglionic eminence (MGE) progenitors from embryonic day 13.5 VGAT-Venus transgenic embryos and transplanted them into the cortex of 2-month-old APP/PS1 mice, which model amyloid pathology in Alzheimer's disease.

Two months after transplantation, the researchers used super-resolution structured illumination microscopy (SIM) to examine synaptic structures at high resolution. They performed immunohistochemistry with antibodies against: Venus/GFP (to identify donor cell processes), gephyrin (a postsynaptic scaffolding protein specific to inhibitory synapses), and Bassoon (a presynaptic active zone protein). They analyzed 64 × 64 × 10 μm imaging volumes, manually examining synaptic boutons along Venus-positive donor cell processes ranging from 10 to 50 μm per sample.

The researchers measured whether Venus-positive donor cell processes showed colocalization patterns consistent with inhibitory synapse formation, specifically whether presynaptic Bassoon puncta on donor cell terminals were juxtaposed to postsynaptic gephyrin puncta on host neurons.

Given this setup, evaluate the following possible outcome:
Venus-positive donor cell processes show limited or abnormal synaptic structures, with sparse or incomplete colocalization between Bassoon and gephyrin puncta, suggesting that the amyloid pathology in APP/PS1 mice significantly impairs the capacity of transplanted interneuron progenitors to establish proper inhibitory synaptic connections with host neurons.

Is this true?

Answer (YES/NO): NO